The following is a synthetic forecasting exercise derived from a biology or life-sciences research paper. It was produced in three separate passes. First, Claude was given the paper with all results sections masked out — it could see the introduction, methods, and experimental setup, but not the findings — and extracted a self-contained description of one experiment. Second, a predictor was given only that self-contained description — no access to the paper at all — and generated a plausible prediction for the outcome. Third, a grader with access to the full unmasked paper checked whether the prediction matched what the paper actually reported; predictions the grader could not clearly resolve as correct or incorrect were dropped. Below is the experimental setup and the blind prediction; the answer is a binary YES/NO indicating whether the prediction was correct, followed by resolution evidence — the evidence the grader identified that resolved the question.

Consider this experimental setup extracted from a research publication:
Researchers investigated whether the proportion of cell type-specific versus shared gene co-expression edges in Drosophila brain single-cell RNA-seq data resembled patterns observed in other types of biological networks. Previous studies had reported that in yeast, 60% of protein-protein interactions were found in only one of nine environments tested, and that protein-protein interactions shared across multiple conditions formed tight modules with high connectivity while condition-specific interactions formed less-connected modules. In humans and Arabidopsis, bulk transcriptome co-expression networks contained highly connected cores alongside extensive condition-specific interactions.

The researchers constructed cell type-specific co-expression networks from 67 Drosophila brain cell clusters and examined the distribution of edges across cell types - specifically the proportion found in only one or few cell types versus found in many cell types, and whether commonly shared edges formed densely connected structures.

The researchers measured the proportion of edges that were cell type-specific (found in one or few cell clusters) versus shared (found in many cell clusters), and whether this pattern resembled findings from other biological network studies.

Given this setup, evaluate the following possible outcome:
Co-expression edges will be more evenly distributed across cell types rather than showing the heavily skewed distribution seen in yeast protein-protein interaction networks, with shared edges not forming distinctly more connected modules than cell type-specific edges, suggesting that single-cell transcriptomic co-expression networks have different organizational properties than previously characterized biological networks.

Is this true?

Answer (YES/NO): NO